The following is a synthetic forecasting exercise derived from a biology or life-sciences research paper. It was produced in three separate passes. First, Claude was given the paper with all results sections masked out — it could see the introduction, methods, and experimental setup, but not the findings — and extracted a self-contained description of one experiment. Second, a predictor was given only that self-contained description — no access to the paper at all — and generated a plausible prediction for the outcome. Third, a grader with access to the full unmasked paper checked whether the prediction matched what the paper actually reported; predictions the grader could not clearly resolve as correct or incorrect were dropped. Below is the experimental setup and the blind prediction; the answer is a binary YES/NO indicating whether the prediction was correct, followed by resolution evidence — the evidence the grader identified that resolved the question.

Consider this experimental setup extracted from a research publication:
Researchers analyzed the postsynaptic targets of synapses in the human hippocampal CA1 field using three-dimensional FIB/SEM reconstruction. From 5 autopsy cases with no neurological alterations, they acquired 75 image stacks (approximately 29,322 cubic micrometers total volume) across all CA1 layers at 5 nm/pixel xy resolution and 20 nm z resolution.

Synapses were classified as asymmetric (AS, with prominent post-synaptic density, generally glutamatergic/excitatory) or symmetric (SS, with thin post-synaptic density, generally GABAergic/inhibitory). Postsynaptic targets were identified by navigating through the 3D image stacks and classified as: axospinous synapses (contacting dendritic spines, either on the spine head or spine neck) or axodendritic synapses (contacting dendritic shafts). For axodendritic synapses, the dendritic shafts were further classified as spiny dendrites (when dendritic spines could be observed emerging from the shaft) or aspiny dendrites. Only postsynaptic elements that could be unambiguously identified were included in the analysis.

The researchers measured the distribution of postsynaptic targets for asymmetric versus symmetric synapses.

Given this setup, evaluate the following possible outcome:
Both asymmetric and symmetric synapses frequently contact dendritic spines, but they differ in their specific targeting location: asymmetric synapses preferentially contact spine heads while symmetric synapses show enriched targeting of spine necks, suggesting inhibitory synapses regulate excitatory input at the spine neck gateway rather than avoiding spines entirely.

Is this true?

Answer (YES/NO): NO